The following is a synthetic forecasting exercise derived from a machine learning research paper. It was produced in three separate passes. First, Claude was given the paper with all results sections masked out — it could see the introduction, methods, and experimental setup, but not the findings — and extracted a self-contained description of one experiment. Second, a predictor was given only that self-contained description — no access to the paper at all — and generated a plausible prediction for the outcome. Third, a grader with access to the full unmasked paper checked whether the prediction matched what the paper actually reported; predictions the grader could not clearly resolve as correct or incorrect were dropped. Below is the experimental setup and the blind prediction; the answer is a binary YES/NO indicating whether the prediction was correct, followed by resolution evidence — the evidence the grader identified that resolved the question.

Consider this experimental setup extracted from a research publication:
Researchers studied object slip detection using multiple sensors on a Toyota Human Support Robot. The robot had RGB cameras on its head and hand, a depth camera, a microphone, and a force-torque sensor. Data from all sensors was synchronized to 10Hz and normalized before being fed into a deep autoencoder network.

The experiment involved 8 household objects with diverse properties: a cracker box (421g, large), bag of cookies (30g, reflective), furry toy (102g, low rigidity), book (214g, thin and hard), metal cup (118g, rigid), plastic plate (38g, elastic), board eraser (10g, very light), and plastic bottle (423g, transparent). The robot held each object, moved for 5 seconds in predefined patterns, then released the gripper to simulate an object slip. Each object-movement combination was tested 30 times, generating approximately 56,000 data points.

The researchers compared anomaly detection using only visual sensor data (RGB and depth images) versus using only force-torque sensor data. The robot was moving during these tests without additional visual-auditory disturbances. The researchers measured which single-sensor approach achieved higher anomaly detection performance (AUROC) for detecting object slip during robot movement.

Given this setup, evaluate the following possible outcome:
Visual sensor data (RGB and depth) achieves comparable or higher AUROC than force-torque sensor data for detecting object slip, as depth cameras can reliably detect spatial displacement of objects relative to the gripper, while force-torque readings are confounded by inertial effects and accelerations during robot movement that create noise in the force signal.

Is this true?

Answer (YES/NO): YES